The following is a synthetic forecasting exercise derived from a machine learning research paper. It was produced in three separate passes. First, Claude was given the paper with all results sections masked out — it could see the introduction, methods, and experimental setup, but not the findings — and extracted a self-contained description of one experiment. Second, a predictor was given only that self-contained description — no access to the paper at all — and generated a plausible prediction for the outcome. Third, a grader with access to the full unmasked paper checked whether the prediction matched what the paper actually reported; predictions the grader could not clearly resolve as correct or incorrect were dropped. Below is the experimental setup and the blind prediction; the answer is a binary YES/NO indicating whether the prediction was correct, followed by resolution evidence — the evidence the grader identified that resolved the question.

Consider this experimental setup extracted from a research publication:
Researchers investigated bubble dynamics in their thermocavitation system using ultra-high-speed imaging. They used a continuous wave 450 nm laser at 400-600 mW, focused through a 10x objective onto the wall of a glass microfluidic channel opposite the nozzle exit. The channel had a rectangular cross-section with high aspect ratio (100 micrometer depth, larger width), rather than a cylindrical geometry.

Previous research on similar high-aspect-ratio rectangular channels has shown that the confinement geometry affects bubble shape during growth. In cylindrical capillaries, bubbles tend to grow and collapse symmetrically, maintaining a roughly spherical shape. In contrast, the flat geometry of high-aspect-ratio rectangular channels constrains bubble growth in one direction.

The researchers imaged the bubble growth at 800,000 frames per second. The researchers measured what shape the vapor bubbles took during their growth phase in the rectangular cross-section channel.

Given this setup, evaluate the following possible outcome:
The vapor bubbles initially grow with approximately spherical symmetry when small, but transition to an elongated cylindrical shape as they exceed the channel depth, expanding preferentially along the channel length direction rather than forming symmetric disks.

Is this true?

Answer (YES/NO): NO